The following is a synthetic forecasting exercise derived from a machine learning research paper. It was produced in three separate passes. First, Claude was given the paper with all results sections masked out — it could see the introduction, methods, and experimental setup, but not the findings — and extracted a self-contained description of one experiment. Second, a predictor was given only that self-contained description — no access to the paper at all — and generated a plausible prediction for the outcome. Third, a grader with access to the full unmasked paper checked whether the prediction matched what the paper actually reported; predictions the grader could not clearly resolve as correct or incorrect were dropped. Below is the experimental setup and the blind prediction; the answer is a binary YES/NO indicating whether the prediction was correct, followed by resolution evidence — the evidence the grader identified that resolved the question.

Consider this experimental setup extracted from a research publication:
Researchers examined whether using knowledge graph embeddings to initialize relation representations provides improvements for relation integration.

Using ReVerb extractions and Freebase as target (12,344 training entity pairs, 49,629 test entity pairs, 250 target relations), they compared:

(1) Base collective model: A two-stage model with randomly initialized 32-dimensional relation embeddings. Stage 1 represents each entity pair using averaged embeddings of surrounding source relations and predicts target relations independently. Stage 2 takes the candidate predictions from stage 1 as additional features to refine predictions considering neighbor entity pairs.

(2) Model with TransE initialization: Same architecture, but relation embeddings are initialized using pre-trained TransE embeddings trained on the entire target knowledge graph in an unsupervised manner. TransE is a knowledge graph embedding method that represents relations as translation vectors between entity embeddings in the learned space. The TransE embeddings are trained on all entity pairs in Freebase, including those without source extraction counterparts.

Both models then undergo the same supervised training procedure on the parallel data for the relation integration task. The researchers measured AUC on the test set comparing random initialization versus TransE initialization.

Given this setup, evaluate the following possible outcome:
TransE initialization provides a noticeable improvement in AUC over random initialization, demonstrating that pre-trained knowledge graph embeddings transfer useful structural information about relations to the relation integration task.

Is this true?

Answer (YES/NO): NO